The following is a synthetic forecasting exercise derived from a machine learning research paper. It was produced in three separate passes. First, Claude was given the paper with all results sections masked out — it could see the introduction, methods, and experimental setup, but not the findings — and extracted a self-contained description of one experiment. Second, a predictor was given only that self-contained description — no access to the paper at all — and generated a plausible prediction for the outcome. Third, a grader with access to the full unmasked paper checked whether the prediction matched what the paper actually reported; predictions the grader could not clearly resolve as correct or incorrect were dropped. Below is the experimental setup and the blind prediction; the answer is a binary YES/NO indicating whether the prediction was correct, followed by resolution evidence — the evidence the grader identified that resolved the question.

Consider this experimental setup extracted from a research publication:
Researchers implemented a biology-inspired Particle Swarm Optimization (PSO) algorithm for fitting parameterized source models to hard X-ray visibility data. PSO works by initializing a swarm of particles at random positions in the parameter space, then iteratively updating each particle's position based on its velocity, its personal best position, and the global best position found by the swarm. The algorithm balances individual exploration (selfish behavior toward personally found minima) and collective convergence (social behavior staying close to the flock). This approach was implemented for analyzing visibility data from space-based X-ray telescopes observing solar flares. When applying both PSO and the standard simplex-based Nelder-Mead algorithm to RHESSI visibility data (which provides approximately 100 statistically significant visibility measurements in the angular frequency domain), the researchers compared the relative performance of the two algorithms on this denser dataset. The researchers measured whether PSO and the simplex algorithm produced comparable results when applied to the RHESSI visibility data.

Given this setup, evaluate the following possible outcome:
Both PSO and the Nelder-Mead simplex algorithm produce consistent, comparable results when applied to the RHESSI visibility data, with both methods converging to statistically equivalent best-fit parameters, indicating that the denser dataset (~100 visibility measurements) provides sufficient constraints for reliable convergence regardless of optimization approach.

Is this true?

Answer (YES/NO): YES